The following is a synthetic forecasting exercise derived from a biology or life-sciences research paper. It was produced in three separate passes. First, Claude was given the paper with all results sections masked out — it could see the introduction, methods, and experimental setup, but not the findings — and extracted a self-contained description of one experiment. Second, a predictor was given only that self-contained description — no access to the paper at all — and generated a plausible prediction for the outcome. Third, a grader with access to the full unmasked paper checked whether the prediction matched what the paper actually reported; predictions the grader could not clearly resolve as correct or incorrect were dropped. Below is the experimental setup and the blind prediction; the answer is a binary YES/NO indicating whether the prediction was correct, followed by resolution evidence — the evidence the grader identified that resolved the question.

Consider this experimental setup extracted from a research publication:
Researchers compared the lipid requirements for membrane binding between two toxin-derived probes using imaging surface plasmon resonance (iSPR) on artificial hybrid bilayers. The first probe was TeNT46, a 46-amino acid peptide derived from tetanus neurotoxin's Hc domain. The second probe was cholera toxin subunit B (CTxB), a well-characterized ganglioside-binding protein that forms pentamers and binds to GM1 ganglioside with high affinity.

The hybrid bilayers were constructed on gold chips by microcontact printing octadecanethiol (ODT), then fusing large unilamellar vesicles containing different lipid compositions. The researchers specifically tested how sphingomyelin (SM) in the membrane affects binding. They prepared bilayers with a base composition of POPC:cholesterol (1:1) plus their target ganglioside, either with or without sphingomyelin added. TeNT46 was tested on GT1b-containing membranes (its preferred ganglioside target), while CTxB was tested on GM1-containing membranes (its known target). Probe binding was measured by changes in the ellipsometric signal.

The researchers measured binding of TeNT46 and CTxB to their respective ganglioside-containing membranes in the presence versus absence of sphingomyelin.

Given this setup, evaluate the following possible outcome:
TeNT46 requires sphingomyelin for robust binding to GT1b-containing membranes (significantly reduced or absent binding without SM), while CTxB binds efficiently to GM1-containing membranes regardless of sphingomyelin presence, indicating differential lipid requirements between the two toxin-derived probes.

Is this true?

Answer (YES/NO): YES